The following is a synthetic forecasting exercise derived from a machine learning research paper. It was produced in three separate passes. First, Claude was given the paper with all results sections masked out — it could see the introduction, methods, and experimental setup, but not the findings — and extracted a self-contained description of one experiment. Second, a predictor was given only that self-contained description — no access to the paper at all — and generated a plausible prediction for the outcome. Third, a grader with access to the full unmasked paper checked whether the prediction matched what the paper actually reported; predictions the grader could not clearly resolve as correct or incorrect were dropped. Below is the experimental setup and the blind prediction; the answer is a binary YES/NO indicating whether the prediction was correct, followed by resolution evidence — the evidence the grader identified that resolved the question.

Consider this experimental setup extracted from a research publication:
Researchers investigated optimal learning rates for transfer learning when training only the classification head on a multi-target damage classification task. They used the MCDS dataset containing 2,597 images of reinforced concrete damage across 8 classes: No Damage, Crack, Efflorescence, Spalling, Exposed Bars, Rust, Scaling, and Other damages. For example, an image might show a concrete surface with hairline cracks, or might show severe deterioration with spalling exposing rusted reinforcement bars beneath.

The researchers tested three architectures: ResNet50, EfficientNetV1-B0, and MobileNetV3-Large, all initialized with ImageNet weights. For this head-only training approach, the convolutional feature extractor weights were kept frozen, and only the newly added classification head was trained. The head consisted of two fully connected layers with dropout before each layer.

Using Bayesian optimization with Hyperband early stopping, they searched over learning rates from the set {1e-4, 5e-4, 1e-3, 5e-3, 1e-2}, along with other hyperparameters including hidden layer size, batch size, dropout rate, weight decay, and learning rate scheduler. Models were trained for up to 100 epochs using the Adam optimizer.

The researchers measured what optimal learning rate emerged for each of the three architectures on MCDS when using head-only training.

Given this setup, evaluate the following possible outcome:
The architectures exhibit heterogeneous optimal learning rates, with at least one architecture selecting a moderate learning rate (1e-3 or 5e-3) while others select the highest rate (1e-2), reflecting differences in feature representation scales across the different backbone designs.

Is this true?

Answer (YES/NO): NO